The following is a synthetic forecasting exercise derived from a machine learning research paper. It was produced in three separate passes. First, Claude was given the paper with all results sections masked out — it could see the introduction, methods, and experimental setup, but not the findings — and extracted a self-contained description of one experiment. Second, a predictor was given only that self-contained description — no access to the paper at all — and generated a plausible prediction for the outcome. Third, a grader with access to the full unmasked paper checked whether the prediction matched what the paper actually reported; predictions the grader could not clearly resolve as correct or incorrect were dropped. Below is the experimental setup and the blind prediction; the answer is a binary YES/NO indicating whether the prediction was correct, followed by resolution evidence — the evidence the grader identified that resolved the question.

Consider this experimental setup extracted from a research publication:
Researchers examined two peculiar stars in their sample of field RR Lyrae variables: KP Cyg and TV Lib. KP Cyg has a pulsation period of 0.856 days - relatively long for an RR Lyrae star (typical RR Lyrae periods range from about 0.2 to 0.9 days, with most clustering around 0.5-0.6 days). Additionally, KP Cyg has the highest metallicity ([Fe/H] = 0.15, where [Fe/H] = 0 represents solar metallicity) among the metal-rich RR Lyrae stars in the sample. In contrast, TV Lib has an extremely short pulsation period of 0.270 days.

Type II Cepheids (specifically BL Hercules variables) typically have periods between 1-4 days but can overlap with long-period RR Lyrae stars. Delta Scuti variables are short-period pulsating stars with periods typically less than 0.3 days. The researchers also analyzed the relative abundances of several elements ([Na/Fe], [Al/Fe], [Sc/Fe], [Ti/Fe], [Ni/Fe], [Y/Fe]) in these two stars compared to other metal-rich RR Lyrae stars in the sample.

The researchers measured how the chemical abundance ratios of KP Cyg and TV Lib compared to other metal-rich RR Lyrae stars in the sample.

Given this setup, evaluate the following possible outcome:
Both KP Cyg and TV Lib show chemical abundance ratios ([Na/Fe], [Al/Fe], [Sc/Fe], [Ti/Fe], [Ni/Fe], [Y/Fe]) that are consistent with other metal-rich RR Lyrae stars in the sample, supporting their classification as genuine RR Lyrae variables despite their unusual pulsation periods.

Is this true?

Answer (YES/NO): NO